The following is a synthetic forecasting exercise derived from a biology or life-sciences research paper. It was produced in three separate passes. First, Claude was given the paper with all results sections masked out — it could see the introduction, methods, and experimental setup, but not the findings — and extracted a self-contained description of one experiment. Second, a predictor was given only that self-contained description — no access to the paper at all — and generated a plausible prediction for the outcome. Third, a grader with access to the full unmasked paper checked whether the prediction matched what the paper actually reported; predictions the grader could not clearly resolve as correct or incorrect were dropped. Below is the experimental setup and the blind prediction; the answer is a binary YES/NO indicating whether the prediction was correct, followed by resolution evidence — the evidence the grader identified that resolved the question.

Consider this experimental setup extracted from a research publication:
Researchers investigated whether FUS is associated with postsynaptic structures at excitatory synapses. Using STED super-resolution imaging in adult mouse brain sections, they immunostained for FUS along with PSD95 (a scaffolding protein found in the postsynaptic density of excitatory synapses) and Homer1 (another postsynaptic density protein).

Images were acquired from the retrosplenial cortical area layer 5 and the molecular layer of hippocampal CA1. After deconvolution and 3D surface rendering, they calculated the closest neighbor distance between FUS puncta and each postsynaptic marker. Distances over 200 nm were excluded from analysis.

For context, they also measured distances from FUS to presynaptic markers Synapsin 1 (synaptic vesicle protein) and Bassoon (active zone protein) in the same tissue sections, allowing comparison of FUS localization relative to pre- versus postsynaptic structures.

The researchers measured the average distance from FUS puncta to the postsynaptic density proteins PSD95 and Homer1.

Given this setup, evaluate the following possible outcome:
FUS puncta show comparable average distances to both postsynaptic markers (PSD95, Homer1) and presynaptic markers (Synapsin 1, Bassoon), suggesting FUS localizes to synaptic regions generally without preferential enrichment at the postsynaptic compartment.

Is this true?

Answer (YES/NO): NO